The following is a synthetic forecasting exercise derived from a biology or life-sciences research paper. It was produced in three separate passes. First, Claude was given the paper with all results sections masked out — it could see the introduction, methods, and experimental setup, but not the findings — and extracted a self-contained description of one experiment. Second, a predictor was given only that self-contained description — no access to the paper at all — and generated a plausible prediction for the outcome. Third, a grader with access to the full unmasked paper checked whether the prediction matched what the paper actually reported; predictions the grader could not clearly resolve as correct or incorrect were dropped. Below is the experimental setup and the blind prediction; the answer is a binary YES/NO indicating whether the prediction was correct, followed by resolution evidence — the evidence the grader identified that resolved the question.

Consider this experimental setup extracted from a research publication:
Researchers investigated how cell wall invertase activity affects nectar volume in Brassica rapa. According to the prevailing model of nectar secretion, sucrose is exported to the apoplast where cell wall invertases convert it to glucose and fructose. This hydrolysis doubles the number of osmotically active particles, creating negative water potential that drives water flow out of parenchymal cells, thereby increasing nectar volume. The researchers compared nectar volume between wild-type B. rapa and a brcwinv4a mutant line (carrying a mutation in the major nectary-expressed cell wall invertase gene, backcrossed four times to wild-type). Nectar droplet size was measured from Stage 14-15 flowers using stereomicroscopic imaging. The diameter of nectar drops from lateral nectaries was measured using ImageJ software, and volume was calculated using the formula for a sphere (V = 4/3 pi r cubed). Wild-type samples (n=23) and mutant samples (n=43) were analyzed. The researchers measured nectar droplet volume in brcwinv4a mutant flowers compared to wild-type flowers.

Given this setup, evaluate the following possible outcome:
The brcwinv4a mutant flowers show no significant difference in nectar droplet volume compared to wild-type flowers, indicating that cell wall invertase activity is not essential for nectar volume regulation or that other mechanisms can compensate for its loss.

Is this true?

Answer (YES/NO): NO